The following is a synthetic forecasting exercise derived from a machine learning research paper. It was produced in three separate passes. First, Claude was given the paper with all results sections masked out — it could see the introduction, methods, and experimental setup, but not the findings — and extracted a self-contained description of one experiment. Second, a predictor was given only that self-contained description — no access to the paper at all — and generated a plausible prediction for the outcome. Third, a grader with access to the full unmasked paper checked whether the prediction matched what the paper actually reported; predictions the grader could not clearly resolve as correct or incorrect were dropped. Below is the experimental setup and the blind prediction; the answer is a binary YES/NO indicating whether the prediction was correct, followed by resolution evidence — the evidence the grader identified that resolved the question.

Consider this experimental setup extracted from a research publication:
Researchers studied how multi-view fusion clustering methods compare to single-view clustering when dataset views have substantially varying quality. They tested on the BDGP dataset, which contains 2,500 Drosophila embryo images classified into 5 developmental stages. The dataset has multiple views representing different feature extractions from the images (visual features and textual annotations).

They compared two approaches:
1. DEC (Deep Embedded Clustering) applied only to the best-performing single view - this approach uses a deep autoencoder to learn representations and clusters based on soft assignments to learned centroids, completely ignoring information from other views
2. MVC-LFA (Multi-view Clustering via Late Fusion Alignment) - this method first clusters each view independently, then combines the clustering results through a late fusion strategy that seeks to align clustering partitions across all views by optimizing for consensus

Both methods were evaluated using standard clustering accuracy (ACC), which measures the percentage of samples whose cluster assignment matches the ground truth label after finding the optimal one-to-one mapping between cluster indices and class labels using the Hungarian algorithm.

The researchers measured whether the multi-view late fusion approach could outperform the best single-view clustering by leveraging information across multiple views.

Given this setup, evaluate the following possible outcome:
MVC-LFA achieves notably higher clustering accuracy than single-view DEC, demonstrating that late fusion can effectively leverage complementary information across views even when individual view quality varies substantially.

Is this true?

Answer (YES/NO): NO